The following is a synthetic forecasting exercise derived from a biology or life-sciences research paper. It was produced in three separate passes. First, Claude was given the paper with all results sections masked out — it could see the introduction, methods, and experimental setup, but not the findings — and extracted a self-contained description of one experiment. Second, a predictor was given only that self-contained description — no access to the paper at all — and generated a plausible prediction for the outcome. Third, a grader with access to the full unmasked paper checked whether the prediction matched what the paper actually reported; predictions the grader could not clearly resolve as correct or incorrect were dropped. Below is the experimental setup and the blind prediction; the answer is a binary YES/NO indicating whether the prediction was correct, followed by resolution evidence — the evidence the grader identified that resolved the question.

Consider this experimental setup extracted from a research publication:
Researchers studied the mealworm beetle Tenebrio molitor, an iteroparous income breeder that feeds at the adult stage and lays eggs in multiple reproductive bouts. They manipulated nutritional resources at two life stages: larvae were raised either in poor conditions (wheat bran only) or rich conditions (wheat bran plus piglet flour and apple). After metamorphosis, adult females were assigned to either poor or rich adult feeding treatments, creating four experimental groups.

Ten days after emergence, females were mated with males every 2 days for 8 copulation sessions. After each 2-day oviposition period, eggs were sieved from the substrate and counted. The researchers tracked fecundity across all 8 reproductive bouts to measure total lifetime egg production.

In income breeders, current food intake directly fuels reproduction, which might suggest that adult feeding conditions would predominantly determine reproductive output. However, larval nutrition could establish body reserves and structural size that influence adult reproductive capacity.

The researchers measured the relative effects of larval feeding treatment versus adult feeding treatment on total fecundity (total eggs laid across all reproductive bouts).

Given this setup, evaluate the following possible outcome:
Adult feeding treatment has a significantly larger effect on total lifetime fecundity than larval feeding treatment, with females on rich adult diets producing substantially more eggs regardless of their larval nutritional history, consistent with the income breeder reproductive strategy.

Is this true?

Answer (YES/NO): YES